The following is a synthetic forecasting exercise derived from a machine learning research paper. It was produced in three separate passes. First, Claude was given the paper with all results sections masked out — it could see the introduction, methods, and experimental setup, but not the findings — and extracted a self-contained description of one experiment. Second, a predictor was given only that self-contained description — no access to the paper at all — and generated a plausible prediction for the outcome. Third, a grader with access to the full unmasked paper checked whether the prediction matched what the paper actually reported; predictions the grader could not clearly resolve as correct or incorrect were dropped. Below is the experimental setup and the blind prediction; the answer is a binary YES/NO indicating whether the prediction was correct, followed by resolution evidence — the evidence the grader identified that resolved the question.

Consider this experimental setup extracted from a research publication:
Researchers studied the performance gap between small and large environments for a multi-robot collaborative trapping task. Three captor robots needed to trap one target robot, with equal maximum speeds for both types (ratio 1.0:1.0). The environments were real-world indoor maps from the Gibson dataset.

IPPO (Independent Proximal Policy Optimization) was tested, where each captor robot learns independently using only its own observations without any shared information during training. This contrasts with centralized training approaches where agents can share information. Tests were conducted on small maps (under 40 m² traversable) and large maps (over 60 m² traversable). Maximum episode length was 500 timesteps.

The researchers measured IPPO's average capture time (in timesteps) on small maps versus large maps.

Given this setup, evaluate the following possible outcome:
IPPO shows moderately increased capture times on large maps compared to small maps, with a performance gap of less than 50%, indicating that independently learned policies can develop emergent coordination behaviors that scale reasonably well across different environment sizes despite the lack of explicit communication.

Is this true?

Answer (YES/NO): NO